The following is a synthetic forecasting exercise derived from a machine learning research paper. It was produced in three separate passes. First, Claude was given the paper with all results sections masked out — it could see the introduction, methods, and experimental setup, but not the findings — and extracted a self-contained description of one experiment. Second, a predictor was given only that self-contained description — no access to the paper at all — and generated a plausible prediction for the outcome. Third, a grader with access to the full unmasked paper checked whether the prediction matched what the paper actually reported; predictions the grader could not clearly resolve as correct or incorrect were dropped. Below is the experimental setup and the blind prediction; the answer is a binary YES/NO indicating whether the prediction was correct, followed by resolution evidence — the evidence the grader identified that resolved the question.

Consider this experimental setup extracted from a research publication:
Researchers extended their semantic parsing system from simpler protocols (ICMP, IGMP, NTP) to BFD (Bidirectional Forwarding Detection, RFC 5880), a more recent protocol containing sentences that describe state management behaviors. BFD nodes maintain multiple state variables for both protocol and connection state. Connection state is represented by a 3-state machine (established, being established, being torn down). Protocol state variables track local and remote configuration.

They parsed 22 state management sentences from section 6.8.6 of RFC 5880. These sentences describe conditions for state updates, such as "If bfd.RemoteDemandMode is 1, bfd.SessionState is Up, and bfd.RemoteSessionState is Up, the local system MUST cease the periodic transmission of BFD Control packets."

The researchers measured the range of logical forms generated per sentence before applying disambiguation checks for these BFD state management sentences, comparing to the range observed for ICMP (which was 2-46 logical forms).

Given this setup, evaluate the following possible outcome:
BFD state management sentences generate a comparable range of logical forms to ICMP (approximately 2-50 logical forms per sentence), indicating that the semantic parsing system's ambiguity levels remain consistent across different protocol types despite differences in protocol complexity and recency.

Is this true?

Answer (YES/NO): NO